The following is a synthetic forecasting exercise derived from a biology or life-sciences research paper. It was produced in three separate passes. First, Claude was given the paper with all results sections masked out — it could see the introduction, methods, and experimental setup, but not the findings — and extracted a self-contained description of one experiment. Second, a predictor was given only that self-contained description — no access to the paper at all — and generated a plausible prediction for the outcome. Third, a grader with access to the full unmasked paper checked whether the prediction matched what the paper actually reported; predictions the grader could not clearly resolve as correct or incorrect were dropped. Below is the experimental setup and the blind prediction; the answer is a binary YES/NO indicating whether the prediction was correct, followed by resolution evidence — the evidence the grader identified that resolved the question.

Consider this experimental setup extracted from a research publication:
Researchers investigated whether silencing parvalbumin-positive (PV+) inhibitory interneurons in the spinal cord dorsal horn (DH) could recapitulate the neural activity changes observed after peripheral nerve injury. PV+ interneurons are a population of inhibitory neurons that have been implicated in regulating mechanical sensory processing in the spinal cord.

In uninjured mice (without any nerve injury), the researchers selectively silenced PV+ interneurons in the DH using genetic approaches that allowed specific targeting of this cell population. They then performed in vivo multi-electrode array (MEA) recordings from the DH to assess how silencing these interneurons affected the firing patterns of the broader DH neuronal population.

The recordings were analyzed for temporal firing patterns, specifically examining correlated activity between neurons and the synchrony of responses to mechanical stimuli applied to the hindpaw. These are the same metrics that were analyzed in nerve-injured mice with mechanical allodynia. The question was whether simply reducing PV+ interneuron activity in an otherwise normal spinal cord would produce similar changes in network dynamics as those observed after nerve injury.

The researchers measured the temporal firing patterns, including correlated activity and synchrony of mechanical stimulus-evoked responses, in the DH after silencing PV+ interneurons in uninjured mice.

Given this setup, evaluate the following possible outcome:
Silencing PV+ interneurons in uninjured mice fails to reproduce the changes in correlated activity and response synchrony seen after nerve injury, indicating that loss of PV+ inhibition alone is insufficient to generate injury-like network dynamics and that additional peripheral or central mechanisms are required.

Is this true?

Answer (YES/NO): NO